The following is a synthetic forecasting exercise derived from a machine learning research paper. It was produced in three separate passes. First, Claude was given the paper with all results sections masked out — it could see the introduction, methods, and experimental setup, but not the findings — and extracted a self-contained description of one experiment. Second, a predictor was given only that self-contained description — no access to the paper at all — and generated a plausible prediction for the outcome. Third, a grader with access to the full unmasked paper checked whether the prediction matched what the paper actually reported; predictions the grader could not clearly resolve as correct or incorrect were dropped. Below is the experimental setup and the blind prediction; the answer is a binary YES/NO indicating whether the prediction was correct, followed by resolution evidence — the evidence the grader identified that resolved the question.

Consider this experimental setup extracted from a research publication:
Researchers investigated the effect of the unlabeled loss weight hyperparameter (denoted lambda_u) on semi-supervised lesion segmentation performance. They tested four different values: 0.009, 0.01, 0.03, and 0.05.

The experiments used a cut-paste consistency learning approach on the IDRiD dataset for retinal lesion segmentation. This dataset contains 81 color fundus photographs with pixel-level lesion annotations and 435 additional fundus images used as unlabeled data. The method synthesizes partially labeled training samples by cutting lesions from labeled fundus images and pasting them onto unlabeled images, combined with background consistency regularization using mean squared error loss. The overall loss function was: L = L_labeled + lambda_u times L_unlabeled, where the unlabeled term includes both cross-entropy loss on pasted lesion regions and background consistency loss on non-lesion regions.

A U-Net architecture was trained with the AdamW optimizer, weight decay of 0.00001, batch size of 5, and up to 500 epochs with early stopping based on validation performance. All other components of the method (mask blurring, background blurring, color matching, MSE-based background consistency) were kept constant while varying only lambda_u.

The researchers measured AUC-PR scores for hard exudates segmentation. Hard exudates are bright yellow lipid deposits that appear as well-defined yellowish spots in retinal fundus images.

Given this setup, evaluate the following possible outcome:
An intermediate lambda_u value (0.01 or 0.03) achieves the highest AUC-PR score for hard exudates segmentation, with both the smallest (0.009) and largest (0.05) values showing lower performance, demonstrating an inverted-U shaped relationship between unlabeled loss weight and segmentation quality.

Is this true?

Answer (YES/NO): YES